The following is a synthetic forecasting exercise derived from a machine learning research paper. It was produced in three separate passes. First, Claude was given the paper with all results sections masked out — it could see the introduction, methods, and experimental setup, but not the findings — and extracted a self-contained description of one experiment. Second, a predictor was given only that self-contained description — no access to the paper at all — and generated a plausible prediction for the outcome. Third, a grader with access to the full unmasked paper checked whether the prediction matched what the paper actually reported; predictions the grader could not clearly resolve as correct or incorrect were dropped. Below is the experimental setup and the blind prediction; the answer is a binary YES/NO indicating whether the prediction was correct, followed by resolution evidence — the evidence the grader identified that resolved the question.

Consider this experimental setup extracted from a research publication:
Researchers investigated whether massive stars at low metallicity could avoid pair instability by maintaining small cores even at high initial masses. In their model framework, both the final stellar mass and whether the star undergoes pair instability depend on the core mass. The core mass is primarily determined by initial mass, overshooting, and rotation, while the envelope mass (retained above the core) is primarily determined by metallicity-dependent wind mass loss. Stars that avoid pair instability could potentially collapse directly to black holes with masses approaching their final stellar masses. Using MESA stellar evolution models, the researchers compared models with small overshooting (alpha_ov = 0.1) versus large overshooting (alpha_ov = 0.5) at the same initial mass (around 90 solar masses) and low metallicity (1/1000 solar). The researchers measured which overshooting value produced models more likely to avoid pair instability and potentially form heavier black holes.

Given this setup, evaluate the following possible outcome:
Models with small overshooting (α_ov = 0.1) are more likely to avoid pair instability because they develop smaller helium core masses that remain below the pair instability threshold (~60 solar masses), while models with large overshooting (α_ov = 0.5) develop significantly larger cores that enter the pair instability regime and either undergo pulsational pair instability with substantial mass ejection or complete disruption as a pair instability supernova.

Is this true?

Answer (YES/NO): NO